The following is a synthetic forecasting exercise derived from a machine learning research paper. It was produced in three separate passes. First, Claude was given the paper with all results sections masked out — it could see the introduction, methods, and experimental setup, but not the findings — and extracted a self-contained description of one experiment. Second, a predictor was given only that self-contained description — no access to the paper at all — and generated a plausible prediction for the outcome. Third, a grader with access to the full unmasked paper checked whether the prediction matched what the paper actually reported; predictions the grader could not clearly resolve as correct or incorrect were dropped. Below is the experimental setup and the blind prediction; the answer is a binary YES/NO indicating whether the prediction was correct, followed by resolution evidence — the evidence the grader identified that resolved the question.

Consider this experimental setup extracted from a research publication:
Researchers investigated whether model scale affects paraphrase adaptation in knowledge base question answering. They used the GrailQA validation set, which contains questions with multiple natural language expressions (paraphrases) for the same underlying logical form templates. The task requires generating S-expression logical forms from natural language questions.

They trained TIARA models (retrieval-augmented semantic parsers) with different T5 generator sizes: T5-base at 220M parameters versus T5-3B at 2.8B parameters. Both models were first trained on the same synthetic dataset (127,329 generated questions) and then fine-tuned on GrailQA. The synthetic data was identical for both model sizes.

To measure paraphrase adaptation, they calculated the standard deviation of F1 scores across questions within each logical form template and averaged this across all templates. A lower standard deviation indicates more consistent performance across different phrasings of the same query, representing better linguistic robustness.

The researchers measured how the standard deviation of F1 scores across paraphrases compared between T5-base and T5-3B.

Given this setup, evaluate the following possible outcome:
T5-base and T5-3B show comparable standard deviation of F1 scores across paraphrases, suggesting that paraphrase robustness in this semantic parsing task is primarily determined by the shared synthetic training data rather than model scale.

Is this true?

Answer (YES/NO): NO